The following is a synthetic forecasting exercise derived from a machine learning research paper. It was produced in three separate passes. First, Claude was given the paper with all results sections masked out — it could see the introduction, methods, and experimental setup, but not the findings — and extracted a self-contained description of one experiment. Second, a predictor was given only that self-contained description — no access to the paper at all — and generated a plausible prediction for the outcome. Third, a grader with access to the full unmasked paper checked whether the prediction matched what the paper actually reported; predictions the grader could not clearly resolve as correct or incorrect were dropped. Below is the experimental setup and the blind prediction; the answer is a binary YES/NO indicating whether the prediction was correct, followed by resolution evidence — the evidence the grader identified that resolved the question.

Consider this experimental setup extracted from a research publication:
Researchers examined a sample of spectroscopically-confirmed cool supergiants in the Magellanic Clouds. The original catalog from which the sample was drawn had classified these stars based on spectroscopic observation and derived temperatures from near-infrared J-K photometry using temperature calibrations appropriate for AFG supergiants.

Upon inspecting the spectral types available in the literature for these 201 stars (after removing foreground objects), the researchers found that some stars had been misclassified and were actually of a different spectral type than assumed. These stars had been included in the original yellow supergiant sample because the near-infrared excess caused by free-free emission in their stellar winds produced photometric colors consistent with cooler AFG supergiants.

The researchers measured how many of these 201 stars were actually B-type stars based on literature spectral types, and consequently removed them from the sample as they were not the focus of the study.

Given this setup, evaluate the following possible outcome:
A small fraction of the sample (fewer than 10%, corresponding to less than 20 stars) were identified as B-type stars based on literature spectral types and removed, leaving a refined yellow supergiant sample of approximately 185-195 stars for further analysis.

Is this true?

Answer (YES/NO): NO